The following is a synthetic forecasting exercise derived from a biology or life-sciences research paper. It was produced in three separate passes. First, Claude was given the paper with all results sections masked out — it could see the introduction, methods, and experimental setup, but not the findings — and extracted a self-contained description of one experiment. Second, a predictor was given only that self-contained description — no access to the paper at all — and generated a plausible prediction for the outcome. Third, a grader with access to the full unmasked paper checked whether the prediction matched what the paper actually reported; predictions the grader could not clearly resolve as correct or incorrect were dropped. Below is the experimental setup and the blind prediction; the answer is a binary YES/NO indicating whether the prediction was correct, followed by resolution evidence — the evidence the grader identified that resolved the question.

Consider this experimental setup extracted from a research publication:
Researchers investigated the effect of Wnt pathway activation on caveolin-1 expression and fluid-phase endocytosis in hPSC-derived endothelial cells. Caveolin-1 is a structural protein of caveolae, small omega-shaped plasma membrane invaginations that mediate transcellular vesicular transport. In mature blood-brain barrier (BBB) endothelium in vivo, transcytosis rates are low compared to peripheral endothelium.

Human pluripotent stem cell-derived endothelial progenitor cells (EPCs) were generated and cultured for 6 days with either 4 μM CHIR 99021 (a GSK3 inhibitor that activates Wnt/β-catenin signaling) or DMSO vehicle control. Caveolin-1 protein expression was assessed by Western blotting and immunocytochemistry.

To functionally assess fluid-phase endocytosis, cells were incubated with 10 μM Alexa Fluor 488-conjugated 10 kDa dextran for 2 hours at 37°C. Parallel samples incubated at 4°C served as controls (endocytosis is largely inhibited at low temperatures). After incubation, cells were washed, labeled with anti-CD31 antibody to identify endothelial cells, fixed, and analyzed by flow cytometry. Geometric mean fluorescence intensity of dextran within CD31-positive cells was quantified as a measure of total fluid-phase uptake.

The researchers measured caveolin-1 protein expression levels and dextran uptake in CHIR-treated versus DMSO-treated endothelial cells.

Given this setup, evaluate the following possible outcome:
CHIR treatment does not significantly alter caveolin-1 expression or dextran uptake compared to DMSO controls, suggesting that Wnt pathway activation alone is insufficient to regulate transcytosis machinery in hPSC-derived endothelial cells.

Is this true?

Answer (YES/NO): NO